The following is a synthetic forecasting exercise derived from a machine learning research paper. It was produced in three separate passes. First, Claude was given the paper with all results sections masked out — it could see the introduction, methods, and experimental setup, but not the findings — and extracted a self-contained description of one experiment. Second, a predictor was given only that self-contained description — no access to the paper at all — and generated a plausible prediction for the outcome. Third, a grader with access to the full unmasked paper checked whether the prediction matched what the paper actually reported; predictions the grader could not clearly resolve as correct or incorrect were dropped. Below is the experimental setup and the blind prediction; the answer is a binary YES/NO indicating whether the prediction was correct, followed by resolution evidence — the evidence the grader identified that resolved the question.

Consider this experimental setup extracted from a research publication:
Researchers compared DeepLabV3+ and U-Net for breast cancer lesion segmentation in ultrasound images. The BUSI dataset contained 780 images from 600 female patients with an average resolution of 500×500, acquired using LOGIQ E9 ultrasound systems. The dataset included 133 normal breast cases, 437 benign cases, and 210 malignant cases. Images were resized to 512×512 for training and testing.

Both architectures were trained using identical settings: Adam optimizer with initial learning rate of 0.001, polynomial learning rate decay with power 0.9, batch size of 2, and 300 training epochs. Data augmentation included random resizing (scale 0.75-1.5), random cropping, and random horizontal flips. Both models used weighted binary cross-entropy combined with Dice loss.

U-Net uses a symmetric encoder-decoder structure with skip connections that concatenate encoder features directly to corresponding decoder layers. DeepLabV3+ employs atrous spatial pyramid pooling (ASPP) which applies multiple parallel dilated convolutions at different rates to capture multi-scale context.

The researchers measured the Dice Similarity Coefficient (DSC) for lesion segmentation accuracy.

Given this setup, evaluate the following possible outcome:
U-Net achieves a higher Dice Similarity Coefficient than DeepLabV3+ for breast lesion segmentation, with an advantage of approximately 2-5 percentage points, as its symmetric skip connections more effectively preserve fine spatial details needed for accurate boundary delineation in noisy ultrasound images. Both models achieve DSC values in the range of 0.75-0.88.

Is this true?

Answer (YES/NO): NO